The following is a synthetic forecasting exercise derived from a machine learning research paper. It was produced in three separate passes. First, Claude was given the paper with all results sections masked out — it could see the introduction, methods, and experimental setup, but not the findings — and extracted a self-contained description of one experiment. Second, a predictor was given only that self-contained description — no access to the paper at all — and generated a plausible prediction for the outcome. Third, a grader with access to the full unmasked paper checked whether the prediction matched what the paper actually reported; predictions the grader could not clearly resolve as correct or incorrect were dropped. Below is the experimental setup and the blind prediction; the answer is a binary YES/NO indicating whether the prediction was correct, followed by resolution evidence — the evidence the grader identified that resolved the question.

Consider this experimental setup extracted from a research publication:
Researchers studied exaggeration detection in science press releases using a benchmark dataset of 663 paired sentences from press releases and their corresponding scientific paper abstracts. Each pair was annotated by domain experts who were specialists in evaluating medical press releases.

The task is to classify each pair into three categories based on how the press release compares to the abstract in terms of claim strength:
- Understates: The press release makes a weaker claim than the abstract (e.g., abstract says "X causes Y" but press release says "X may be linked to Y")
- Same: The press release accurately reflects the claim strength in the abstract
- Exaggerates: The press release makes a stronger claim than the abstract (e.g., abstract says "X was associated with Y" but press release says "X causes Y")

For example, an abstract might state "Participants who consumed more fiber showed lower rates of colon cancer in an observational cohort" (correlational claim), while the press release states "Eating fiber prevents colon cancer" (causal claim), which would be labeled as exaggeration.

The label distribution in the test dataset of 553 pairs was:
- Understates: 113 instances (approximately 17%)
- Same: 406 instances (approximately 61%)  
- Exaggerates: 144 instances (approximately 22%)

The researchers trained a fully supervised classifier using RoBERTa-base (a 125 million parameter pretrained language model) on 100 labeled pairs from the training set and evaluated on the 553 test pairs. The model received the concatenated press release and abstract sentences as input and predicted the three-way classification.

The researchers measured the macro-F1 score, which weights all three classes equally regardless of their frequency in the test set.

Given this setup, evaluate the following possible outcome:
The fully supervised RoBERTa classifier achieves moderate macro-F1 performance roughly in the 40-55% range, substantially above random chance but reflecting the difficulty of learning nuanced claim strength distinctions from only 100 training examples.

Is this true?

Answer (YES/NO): NO